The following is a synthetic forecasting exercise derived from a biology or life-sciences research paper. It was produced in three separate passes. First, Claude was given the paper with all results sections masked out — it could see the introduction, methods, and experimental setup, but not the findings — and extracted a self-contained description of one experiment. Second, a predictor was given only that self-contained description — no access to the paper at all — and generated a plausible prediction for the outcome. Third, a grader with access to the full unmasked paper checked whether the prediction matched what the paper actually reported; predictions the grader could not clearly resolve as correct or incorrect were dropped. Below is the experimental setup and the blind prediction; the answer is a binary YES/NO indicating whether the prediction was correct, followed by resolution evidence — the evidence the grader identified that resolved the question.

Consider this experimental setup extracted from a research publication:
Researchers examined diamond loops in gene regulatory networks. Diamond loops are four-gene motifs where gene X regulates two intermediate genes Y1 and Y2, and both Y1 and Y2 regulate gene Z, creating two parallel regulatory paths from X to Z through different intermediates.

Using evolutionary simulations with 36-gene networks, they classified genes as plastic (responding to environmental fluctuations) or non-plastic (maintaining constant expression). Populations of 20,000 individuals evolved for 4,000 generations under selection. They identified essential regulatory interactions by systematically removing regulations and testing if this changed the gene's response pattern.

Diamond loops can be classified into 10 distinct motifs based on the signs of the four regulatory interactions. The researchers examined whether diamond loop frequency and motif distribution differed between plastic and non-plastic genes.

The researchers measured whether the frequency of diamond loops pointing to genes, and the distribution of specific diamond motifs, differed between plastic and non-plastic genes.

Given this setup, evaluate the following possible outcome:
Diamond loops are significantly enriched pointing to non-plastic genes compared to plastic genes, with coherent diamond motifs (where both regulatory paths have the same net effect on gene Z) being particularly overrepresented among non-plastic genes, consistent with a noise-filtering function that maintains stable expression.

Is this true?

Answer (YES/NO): NO